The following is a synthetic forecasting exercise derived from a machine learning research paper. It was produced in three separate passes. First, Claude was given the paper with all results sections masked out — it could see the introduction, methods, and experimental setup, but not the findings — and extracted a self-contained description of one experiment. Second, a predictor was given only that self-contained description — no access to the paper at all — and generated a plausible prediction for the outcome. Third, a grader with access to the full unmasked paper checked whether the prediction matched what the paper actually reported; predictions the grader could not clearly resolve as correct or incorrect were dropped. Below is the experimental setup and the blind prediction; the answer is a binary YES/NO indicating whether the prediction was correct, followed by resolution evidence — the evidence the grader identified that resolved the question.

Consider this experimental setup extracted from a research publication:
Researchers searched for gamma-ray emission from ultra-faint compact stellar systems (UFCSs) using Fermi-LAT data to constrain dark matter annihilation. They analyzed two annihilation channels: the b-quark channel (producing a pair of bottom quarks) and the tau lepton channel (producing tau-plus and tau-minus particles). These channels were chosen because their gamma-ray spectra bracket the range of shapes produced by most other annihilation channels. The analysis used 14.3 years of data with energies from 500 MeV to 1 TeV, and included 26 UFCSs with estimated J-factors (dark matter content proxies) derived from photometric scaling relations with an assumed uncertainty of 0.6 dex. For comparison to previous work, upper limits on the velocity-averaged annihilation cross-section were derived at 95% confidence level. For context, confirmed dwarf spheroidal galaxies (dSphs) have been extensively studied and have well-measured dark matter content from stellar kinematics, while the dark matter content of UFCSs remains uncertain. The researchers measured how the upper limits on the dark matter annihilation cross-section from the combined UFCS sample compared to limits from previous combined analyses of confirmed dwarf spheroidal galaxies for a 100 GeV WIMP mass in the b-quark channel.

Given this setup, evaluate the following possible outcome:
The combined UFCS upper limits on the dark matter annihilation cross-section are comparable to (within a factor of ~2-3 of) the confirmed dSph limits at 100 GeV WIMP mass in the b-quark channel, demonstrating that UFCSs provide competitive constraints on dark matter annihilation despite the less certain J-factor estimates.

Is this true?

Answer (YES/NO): NO